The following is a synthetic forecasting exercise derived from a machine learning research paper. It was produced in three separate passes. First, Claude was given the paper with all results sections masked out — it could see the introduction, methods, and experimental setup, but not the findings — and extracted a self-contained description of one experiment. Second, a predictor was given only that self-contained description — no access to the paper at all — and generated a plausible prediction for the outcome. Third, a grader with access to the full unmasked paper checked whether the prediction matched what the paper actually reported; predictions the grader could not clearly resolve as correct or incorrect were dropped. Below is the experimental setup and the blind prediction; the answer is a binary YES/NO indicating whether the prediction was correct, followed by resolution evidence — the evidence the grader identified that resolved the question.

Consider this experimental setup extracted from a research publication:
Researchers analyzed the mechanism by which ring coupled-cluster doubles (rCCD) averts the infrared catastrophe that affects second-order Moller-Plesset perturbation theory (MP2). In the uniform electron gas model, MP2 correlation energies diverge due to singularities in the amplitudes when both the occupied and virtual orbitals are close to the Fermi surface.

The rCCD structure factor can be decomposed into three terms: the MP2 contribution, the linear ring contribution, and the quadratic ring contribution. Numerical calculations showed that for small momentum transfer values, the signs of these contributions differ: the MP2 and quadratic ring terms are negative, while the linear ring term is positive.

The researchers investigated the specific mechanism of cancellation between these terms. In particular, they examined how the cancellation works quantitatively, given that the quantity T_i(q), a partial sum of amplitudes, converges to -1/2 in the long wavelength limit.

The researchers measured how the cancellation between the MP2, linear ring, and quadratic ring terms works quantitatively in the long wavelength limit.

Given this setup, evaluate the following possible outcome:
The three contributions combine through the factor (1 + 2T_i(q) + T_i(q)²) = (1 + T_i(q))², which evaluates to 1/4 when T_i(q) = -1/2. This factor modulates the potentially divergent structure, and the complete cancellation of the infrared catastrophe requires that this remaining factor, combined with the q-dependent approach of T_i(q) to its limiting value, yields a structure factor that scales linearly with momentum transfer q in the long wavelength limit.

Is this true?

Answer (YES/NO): NO